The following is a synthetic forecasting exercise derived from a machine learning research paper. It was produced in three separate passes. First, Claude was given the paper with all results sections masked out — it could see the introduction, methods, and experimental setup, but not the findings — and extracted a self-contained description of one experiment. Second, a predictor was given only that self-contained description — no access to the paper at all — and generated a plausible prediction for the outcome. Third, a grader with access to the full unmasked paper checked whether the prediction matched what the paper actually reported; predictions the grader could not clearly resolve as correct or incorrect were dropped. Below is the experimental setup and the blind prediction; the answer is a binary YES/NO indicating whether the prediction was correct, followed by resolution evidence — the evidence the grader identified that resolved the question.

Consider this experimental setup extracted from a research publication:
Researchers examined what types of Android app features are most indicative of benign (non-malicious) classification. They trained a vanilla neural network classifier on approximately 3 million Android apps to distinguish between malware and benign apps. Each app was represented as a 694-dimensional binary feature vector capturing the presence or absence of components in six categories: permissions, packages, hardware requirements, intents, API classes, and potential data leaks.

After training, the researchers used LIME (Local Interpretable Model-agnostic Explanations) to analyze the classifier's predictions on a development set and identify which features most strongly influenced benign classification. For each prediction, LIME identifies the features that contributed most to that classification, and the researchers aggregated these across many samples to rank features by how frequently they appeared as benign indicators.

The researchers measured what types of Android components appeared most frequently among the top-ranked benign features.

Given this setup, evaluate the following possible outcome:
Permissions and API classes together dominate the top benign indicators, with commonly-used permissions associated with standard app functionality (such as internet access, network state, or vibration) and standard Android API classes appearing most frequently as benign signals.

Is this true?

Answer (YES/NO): NO